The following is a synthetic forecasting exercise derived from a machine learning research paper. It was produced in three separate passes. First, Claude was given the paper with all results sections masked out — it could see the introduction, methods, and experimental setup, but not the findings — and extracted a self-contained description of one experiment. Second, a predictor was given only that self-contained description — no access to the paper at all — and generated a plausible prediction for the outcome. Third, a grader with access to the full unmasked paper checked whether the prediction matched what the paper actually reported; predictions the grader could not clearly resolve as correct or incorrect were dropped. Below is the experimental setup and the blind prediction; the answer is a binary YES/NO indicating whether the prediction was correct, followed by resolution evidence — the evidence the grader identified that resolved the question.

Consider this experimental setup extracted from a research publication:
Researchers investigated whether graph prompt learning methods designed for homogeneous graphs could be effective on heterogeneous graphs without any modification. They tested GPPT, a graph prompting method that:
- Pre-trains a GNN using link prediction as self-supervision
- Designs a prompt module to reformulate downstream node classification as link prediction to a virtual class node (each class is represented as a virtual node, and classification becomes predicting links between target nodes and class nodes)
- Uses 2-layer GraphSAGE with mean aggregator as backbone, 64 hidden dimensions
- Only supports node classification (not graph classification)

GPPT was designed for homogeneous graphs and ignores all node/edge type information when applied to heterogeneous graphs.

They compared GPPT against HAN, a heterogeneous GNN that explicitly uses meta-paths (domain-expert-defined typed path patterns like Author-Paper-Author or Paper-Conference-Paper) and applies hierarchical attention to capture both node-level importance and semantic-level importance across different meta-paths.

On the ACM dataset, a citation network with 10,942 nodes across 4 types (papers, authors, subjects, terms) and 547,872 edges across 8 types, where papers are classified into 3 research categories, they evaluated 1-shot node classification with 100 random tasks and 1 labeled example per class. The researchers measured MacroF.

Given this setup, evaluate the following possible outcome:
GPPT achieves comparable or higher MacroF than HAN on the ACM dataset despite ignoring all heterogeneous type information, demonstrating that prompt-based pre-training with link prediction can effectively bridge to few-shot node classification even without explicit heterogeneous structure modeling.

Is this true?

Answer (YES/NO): NO